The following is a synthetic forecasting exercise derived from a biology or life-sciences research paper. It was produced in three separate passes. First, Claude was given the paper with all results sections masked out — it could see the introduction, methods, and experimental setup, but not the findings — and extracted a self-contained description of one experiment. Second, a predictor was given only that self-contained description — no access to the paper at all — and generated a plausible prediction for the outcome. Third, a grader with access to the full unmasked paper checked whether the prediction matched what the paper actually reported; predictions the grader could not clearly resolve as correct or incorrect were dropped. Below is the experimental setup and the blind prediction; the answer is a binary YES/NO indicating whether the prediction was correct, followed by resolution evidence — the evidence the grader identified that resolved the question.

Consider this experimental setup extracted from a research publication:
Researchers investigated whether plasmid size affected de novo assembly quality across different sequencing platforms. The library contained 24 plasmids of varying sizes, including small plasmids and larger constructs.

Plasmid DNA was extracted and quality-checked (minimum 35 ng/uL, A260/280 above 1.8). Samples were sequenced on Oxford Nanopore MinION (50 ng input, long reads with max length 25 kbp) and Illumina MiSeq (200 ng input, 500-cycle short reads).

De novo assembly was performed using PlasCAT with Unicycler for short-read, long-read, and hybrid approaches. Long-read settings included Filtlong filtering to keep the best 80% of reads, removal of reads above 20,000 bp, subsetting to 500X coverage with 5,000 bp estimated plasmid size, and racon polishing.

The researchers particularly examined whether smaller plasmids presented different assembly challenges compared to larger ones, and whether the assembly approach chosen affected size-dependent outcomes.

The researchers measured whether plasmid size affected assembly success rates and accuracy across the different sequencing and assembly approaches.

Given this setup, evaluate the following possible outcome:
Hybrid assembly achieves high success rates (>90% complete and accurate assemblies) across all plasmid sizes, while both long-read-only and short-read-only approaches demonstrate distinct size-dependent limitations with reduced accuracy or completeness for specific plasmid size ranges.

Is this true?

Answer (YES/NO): NO